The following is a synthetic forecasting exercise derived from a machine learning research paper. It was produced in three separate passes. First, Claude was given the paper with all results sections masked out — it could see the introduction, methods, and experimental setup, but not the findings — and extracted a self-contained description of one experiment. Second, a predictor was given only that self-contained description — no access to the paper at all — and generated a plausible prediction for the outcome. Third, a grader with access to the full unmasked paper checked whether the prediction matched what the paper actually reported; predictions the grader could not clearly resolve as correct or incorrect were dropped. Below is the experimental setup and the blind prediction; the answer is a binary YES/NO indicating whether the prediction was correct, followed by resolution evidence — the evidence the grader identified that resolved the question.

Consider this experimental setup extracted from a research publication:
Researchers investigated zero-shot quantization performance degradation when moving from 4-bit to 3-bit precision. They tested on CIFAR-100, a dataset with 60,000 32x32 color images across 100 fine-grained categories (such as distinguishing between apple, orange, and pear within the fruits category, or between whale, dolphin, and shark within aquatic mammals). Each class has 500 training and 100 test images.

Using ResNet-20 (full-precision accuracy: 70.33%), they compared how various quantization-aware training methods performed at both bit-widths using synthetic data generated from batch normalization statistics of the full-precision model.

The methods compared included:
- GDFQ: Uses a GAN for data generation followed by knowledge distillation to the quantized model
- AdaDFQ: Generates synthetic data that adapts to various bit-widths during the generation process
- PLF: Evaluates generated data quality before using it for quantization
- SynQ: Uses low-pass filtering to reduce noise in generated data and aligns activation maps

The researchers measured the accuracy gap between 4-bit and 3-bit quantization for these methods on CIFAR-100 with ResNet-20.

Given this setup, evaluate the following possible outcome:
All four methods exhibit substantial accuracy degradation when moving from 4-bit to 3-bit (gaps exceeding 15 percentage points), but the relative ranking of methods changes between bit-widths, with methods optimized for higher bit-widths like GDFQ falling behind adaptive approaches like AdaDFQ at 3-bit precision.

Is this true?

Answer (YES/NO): NO